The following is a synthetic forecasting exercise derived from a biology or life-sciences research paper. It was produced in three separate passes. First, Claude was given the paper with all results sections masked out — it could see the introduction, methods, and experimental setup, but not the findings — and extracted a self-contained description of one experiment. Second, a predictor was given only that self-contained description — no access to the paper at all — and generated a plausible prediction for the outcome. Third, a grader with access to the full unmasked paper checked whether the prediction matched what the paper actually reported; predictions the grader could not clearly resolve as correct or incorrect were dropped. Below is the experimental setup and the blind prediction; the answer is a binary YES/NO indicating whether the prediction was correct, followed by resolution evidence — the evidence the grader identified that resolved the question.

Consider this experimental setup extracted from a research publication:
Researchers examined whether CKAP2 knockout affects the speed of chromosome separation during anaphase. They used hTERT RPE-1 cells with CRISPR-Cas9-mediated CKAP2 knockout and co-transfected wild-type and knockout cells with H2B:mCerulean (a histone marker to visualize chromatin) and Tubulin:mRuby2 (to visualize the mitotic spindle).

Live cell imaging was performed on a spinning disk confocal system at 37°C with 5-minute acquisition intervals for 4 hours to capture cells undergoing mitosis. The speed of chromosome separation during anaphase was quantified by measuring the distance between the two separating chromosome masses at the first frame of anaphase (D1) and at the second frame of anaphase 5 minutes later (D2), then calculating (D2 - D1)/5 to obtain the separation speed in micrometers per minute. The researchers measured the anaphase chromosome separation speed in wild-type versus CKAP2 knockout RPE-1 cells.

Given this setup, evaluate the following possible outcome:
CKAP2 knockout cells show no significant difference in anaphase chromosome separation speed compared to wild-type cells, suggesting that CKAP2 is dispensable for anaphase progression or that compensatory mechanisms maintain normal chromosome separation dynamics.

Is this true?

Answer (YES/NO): NO